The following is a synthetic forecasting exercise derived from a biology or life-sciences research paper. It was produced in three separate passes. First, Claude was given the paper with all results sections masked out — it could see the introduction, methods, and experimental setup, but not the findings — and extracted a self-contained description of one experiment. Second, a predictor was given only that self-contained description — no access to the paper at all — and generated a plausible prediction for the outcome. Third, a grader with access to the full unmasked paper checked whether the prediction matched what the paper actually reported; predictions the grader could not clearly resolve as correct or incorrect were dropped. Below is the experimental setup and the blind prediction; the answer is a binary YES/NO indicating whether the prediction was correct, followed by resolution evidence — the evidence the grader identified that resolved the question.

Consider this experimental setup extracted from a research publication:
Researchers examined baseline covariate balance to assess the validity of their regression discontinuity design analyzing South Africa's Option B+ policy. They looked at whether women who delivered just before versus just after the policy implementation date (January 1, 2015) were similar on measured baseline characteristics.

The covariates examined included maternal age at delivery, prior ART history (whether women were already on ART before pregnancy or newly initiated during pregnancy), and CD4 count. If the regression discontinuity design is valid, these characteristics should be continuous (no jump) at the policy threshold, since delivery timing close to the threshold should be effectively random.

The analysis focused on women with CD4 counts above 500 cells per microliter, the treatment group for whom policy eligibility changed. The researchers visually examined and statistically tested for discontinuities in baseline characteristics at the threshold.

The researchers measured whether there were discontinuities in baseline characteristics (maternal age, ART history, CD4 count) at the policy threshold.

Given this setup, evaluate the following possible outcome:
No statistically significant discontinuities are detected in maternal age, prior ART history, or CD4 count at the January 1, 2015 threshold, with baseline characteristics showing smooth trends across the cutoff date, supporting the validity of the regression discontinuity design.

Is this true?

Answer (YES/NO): NO